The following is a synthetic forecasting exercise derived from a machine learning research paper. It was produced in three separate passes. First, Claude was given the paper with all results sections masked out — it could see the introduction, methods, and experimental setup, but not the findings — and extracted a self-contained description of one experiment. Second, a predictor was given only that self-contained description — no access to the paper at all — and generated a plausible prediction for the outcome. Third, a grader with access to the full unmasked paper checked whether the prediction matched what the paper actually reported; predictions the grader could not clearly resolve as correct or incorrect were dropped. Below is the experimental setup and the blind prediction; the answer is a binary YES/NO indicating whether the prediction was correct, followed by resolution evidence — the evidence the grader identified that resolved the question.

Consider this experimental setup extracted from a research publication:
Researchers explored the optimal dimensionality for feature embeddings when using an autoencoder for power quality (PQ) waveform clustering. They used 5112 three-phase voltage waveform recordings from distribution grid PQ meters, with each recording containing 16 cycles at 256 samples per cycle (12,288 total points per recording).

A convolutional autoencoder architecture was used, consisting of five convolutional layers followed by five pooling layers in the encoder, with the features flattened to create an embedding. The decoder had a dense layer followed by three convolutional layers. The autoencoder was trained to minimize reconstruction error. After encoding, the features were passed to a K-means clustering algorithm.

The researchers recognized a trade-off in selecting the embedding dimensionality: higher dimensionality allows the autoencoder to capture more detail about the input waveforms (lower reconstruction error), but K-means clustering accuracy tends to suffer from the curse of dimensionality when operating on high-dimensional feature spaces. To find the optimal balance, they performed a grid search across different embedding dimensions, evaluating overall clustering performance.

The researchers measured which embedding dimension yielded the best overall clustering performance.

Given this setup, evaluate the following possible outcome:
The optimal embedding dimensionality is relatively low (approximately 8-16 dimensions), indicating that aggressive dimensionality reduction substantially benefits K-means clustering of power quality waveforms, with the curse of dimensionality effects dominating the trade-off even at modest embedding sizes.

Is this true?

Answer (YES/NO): NO